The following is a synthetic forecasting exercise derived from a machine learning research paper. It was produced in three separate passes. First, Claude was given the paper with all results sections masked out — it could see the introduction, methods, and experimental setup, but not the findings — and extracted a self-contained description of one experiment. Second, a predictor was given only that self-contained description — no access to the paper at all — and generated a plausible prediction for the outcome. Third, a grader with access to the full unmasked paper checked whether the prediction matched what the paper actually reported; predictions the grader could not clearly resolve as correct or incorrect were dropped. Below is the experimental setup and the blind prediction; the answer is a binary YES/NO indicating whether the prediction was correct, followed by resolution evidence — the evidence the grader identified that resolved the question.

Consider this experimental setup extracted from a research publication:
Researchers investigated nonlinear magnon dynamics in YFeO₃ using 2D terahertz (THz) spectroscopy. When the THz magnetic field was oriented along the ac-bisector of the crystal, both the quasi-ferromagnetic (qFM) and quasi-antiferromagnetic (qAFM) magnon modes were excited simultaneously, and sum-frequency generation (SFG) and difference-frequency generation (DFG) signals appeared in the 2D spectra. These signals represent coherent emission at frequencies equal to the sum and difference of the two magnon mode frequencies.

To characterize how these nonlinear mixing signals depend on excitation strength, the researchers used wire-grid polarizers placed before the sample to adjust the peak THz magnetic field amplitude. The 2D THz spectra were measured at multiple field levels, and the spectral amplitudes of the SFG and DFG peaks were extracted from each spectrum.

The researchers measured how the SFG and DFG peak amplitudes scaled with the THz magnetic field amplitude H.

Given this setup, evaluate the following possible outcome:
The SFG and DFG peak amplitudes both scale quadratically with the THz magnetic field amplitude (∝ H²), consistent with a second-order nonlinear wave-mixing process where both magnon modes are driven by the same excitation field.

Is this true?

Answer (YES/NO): YES